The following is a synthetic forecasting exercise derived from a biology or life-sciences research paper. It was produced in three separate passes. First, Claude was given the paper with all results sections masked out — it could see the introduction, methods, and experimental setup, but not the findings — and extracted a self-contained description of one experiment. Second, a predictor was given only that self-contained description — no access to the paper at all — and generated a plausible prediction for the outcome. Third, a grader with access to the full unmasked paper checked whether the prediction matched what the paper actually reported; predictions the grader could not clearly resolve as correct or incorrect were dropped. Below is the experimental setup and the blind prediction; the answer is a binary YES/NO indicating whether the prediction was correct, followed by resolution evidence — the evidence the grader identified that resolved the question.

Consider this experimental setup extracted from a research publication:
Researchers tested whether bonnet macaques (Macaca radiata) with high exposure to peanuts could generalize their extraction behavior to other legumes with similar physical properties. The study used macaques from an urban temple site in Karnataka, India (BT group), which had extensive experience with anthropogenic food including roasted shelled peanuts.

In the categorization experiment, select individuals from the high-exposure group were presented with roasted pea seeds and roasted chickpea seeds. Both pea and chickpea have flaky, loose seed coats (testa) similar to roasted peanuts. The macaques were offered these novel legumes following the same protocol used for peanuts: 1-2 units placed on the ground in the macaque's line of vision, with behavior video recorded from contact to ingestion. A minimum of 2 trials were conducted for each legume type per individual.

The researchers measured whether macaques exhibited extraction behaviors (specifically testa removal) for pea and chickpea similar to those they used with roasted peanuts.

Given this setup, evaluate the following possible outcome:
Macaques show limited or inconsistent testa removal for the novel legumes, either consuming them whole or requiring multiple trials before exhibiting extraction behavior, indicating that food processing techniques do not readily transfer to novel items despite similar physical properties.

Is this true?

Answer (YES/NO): NO